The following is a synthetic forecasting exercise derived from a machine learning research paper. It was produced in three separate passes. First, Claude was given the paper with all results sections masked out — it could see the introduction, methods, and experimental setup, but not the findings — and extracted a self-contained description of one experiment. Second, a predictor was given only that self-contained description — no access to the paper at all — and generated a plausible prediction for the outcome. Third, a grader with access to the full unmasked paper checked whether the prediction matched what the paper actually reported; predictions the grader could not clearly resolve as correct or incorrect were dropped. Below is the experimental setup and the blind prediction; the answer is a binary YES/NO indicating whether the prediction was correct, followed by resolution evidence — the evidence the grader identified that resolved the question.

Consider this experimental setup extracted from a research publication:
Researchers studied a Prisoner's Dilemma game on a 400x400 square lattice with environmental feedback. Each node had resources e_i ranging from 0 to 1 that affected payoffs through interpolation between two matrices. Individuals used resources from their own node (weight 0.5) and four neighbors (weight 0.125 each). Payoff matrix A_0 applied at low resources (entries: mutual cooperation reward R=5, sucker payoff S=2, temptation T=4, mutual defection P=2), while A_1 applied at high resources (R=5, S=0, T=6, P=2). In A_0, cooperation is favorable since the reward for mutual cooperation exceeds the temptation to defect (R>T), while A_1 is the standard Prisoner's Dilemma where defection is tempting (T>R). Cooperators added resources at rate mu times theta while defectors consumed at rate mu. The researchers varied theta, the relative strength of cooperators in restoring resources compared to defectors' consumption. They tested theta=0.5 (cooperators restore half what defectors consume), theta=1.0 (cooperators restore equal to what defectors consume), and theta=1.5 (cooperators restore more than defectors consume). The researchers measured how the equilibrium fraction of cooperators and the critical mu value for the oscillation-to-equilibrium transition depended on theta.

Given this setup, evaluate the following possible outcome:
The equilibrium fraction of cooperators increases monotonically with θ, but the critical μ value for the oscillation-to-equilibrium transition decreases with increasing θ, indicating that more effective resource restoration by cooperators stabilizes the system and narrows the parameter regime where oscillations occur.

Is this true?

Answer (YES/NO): NO